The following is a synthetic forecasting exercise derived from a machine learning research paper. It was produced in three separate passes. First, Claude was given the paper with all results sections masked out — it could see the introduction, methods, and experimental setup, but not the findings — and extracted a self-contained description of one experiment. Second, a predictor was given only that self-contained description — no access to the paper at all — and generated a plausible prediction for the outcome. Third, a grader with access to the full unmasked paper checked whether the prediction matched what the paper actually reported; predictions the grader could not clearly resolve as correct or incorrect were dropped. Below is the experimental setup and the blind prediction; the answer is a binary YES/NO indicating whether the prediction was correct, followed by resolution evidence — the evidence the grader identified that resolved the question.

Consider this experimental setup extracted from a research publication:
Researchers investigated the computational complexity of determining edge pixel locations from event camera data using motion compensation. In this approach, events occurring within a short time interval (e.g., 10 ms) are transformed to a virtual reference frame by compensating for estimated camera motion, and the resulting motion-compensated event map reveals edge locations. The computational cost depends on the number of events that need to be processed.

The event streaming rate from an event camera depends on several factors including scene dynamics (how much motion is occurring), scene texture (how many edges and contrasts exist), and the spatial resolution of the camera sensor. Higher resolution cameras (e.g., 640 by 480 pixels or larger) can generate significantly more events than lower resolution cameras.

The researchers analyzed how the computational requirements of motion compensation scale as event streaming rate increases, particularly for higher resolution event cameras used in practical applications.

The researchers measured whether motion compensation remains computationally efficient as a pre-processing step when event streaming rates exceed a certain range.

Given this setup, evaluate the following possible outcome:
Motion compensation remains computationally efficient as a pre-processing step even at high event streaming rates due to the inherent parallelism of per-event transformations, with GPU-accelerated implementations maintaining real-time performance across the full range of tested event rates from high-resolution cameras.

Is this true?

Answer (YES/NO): NO